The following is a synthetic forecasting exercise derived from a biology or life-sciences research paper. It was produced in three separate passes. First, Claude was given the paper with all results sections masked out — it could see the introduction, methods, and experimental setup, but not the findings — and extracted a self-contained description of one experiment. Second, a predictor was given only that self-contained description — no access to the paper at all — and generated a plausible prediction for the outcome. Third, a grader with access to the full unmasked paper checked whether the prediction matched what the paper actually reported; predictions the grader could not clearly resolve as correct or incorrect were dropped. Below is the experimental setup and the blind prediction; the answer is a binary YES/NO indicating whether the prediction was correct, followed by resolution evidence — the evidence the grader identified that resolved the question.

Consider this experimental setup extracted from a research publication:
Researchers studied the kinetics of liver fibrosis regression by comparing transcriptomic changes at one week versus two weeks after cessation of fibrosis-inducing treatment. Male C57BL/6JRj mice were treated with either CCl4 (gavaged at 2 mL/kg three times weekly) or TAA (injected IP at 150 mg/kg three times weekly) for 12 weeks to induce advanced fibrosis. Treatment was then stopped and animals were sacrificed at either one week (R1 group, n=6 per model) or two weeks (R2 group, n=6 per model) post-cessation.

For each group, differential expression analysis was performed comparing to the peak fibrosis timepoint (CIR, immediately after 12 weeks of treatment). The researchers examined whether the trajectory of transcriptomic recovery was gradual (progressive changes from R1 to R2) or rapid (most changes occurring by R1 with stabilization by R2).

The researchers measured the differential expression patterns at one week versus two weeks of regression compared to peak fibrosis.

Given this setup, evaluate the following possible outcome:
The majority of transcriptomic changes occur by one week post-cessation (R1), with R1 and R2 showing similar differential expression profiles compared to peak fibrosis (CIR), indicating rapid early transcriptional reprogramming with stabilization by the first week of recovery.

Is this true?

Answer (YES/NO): YES